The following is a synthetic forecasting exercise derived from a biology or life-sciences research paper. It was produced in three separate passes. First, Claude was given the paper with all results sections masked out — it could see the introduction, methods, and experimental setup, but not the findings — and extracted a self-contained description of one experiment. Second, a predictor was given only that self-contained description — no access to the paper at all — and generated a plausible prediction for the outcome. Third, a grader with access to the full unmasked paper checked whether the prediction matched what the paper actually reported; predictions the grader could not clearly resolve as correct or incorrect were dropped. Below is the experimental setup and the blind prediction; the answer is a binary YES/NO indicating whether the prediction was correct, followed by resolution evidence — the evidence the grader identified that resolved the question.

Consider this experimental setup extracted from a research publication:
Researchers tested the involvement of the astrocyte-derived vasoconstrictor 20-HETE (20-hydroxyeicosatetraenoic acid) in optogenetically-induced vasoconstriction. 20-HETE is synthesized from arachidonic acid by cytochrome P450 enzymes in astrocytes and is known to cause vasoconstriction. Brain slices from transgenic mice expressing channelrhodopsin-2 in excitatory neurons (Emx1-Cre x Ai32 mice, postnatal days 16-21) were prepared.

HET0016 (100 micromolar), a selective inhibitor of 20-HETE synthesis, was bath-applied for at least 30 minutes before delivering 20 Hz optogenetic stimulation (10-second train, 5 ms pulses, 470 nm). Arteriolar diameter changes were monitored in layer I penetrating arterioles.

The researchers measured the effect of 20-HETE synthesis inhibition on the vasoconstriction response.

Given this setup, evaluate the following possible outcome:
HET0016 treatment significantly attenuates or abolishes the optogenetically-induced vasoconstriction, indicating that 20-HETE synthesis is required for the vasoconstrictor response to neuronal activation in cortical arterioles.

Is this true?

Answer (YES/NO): NO